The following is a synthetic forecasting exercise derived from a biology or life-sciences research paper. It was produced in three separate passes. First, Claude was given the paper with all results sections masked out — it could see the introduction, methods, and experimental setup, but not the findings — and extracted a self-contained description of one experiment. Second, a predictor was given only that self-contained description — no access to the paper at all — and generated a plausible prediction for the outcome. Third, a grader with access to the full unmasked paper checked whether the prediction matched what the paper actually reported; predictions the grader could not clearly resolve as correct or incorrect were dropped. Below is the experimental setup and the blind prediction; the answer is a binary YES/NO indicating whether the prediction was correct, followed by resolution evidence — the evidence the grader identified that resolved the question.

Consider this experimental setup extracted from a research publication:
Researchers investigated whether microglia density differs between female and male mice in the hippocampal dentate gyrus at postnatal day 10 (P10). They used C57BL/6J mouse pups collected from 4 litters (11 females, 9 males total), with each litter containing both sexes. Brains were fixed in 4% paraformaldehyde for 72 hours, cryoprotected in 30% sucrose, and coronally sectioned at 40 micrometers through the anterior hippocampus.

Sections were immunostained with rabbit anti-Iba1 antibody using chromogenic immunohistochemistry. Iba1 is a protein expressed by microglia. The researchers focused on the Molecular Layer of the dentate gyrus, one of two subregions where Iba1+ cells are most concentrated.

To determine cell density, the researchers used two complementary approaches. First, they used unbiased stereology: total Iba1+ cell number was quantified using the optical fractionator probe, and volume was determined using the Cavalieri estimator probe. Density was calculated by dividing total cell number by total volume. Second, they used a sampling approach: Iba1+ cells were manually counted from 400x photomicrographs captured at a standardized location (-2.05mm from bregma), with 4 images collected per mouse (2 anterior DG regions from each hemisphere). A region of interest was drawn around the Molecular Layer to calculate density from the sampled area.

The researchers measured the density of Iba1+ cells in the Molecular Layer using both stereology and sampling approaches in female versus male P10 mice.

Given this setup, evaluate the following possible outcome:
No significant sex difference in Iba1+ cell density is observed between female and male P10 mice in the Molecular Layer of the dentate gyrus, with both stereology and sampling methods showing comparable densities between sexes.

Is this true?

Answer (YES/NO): YES